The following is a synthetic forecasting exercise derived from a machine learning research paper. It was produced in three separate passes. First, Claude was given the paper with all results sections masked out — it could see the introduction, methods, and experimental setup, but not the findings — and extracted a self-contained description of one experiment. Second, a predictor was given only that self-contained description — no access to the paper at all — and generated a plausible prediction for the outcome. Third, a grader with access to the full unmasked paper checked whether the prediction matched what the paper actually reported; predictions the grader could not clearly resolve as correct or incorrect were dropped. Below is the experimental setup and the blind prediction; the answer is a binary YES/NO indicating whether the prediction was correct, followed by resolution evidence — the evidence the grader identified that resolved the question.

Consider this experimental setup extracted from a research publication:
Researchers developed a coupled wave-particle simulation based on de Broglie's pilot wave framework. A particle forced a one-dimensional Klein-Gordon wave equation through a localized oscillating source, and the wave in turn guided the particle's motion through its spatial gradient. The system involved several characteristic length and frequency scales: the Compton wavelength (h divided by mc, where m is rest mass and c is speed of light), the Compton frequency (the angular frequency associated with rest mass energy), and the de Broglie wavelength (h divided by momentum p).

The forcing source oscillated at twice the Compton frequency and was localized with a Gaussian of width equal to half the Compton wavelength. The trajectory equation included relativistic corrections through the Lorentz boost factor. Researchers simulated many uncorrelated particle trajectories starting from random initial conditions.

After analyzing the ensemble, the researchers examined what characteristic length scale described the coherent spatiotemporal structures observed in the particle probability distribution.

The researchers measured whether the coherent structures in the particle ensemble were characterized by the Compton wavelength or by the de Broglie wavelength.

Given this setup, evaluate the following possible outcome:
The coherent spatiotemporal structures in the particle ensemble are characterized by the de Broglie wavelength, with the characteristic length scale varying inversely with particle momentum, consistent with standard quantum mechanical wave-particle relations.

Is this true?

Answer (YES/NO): YES